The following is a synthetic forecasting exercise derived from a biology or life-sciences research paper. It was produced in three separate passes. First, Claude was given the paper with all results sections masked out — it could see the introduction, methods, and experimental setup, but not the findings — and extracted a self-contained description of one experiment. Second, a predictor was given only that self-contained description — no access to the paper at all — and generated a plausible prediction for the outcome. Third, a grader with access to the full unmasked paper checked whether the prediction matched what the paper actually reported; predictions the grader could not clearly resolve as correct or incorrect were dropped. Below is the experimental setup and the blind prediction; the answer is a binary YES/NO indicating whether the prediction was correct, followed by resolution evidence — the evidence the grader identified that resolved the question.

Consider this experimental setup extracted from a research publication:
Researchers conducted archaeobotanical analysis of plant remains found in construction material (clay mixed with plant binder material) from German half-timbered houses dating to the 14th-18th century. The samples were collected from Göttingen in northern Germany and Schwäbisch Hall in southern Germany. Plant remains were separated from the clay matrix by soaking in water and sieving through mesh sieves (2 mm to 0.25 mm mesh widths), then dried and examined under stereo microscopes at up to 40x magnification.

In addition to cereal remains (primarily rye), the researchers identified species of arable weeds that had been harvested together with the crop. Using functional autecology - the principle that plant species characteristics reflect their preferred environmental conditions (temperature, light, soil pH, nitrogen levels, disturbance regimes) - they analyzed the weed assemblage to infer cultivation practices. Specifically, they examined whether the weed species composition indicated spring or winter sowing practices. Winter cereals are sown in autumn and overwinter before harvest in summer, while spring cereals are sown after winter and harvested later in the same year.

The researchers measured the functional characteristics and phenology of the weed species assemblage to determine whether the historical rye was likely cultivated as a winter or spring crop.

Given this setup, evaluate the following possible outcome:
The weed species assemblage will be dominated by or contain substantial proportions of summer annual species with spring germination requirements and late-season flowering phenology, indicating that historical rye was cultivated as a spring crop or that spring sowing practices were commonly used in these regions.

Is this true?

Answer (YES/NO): NO